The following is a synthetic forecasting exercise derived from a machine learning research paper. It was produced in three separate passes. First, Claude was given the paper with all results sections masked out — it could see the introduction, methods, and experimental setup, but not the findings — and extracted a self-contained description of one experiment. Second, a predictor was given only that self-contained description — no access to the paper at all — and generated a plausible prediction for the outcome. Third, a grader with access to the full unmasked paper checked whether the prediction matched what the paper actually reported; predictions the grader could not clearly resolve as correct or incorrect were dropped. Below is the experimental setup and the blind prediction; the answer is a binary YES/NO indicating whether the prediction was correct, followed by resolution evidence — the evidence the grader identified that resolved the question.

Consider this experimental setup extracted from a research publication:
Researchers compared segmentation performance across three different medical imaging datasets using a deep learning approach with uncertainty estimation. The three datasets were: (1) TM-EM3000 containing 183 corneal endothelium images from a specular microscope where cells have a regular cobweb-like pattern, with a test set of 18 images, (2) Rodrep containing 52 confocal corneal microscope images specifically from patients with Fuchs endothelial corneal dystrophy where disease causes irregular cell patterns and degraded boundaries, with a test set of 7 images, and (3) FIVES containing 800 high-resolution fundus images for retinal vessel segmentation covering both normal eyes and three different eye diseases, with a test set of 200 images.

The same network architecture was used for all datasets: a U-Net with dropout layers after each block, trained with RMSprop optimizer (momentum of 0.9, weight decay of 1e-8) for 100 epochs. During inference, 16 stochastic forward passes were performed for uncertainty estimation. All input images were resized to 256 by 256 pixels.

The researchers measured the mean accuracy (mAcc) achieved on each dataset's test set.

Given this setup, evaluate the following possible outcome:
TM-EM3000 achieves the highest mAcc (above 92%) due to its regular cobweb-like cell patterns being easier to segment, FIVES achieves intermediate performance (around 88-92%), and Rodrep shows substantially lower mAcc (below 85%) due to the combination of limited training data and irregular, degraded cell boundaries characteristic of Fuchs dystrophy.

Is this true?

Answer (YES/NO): NO